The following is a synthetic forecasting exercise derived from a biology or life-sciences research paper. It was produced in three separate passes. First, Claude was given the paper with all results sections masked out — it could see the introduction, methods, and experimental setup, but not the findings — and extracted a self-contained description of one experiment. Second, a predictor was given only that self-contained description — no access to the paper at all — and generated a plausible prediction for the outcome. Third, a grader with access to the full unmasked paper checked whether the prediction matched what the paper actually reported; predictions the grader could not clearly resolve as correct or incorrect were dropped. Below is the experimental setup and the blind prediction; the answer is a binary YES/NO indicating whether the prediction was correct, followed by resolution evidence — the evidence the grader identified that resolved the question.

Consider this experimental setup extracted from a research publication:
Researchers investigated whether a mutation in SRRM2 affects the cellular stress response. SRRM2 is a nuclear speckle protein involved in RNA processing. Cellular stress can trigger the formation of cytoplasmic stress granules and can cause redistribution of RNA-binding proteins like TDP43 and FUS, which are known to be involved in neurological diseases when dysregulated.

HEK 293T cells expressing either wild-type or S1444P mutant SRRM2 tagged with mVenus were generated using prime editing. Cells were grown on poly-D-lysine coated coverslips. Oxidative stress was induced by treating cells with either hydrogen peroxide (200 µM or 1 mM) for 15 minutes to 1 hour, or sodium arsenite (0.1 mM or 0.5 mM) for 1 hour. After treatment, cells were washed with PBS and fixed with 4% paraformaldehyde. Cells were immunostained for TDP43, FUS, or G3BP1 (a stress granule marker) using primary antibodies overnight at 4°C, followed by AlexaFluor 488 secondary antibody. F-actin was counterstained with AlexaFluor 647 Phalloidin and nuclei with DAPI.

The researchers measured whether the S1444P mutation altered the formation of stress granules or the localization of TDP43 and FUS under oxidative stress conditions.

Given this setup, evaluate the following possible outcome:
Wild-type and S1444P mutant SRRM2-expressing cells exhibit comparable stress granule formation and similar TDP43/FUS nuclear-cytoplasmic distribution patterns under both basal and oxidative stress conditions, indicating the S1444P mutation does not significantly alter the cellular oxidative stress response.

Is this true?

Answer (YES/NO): YES